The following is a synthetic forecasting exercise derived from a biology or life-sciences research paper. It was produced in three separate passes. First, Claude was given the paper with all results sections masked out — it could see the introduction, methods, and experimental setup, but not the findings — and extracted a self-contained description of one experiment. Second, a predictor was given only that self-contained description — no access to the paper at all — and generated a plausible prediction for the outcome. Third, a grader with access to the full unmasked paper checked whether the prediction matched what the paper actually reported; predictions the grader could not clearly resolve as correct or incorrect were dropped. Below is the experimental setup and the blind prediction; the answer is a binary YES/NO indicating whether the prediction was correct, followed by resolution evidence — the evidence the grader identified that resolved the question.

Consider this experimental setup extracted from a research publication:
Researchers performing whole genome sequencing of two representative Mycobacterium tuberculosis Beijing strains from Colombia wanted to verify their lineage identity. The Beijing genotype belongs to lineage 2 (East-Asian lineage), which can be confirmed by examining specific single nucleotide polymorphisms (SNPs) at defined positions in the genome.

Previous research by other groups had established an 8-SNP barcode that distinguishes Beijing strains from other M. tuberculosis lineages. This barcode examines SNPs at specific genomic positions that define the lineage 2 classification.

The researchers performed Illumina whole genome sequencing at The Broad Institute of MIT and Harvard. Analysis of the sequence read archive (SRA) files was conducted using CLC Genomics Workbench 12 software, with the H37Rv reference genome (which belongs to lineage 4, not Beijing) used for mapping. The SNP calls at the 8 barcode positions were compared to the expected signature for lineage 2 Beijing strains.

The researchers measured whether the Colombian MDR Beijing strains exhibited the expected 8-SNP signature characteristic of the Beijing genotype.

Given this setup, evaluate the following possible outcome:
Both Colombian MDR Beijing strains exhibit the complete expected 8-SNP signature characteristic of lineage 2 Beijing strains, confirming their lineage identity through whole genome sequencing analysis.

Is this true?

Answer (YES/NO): NO